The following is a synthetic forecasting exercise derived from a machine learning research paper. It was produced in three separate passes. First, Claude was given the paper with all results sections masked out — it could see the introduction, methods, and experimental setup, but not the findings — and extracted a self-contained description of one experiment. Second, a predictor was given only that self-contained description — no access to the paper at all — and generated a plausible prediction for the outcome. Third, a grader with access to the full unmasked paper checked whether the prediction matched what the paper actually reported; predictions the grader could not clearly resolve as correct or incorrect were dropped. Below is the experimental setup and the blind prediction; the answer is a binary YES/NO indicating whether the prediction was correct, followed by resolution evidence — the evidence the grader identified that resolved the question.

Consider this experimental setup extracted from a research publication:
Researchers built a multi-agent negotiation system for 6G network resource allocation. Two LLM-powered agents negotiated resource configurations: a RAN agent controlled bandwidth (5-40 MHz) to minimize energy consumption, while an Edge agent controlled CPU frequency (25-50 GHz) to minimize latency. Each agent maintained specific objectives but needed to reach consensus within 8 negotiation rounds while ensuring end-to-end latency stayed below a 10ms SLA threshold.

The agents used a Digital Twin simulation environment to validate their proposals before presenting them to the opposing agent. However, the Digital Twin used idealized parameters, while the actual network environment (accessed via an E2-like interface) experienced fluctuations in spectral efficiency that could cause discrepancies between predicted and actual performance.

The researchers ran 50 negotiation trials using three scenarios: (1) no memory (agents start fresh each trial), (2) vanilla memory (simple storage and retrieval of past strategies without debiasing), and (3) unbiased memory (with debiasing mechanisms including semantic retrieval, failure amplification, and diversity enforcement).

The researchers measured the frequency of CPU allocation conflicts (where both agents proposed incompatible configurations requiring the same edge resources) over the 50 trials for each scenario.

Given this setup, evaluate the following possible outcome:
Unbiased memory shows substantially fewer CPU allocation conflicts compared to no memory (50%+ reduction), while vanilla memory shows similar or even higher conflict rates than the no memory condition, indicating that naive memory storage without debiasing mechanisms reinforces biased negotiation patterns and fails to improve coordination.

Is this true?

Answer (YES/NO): NO